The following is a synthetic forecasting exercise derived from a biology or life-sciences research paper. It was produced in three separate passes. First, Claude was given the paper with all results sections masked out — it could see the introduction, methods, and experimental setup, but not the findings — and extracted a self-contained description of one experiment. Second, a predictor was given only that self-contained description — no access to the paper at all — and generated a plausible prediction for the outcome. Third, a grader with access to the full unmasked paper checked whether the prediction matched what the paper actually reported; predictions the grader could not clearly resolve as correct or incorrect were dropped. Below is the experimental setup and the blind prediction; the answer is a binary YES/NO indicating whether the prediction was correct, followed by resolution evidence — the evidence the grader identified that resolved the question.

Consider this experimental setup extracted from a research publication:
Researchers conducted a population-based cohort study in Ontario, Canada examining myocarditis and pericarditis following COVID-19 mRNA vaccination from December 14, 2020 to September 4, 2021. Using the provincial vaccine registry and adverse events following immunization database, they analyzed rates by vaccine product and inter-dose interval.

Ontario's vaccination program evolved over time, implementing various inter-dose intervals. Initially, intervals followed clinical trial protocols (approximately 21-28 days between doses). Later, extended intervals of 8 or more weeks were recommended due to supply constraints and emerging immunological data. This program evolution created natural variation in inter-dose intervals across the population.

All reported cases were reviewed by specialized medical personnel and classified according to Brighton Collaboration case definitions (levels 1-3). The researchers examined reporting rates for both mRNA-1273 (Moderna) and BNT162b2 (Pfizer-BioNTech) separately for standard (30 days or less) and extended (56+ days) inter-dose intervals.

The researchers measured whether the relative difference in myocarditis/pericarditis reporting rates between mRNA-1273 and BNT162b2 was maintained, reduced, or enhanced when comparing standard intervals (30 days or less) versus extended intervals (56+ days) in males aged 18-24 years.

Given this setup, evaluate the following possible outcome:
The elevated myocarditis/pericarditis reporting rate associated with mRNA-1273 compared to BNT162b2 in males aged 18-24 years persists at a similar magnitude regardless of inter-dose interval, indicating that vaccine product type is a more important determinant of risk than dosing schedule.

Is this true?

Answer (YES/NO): NO